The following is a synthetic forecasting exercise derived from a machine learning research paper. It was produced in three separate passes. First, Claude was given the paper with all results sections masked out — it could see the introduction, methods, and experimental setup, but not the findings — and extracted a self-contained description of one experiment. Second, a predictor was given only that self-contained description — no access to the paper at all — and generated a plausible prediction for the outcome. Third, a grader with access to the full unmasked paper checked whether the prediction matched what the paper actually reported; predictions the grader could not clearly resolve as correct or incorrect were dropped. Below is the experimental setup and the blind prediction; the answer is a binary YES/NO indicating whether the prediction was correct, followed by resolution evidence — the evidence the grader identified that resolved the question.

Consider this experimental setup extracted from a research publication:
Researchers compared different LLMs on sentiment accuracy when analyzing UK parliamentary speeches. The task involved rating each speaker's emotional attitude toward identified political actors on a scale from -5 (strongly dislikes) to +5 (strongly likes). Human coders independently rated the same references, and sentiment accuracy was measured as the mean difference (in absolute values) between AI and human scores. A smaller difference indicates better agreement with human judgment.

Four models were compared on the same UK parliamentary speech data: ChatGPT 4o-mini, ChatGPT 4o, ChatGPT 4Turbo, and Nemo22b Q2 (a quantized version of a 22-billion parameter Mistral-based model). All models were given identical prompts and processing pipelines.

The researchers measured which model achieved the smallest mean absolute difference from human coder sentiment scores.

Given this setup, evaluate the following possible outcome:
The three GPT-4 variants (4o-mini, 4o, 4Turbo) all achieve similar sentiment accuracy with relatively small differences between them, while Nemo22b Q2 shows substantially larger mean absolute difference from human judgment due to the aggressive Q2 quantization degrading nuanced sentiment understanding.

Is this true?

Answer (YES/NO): NO